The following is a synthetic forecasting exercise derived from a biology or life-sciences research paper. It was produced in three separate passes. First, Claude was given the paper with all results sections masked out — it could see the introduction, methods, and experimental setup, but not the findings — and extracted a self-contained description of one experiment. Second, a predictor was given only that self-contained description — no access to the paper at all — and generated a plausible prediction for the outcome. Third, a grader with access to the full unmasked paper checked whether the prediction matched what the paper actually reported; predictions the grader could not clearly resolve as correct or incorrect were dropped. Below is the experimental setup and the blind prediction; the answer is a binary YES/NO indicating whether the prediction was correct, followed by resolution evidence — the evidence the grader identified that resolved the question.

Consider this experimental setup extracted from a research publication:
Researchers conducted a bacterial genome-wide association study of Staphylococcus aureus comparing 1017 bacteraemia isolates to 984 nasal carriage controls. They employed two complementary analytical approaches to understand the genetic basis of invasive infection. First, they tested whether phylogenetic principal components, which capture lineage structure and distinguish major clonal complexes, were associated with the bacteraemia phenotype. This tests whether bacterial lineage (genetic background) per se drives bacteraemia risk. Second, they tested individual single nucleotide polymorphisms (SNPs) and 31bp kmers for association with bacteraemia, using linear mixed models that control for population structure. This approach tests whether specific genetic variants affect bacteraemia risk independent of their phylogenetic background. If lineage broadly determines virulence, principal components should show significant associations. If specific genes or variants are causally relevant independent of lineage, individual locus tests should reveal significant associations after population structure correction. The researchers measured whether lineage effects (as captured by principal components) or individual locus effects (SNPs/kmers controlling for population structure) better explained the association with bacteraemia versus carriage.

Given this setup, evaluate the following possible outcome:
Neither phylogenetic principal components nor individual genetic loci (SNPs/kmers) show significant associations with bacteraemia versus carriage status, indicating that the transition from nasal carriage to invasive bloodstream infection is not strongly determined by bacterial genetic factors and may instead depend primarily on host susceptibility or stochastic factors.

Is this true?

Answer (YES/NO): NO